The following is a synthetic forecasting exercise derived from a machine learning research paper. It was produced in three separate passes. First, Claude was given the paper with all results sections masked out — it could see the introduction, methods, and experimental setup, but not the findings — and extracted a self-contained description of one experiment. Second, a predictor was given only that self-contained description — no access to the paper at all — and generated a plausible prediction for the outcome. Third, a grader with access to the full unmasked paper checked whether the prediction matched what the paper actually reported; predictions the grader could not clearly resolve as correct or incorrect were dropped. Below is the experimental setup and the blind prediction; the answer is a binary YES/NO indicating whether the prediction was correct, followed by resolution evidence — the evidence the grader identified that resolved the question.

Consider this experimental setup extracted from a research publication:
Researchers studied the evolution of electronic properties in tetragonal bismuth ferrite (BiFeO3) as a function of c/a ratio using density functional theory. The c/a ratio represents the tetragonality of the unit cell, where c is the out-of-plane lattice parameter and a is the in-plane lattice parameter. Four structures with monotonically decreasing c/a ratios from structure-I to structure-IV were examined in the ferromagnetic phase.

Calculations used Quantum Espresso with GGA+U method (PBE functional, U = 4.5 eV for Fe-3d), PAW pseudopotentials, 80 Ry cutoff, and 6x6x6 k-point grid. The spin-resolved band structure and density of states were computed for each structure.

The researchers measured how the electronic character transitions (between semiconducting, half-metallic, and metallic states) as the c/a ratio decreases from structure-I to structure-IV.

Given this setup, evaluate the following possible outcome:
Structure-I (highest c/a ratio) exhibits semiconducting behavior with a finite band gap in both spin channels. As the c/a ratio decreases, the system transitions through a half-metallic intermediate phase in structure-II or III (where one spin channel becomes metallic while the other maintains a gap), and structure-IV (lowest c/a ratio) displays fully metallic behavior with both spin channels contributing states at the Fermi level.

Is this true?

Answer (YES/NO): YES